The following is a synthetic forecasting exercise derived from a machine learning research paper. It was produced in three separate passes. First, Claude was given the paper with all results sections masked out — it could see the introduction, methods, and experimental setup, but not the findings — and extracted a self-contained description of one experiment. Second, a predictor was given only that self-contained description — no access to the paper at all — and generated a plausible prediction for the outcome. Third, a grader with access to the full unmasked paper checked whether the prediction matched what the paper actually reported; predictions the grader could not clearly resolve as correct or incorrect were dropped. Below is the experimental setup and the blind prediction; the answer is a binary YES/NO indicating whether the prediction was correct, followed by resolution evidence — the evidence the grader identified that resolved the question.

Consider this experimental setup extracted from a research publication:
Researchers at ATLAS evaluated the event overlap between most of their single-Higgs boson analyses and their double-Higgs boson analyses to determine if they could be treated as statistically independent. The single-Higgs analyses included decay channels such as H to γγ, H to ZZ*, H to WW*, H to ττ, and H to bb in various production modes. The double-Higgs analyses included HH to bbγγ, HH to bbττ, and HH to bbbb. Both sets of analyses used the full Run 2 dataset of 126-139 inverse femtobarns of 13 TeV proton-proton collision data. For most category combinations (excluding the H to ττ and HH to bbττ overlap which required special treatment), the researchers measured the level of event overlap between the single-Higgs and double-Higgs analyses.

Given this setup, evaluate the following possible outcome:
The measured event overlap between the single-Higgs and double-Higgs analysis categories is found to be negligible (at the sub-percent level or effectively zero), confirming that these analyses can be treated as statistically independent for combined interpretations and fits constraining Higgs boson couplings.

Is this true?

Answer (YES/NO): YES